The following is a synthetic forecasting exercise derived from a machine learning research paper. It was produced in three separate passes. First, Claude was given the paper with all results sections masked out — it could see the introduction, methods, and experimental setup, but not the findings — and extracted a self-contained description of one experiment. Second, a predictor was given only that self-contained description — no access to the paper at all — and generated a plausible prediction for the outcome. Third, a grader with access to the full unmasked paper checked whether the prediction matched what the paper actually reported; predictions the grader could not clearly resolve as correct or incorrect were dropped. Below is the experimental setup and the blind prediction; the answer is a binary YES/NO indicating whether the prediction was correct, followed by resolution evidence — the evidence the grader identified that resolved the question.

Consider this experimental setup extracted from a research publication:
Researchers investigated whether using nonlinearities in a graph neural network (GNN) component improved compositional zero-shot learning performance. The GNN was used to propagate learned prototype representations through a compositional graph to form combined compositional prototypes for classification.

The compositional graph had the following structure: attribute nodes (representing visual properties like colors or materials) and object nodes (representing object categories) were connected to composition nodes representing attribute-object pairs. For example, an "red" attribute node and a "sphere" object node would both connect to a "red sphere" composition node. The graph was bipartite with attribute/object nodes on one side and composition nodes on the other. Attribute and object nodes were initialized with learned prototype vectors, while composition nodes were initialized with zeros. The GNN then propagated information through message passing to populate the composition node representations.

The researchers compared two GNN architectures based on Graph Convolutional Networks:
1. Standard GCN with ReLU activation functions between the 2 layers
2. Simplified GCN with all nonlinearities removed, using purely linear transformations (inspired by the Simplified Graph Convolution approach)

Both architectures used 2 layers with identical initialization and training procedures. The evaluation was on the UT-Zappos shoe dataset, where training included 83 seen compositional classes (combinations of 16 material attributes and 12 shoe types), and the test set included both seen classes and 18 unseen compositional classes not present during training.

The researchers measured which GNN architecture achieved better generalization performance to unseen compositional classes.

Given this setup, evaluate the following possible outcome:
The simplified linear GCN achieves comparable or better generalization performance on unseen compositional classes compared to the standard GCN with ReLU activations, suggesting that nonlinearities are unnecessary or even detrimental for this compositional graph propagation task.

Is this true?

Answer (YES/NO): YES